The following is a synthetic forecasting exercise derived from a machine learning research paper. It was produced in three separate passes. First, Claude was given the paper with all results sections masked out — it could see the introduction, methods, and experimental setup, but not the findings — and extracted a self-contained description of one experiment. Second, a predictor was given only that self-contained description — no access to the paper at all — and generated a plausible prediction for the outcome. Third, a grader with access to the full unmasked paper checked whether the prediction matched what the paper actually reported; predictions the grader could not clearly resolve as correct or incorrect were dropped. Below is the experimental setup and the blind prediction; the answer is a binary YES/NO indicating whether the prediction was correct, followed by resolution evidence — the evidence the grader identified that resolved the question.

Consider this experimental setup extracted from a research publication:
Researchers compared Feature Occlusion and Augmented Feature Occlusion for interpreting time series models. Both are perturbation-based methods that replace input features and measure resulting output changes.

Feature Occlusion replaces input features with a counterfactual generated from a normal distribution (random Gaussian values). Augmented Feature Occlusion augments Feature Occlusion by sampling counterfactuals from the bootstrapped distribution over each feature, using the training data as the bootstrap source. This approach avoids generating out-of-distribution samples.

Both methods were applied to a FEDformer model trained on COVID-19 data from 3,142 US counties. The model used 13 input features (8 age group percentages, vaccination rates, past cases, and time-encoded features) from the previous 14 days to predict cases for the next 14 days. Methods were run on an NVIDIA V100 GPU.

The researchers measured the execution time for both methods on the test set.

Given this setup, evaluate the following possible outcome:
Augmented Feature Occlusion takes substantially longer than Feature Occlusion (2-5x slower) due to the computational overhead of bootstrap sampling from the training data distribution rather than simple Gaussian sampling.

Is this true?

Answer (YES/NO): NO